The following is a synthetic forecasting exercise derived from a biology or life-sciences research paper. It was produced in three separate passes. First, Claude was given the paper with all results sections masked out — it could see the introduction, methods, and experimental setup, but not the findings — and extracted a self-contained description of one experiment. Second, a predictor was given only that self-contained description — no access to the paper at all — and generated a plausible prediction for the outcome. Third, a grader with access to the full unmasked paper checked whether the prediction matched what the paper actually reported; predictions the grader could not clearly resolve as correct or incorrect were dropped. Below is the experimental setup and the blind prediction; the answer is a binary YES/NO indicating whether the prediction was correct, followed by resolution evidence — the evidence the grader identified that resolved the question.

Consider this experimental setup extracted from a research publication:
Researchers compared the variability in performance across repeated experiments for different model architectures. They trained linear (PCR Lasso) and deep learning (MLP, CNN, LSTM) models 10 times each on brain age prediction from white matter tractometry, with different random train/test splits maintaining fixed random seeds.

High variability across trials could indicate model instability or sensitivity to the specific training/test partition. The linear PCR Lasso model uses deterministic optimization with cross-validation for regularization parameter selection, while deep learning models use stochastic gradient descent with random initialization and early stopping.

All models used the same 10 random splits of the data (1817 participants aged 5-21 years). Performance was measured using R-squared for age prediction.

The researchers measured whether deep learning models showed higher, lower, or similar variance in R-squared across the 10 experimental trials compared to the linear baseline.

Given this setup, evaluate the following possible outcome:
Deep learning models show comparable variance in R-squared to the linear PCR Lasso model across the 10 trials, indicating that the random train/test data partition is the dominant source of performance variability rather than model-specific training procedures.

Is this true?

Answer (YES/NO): NO